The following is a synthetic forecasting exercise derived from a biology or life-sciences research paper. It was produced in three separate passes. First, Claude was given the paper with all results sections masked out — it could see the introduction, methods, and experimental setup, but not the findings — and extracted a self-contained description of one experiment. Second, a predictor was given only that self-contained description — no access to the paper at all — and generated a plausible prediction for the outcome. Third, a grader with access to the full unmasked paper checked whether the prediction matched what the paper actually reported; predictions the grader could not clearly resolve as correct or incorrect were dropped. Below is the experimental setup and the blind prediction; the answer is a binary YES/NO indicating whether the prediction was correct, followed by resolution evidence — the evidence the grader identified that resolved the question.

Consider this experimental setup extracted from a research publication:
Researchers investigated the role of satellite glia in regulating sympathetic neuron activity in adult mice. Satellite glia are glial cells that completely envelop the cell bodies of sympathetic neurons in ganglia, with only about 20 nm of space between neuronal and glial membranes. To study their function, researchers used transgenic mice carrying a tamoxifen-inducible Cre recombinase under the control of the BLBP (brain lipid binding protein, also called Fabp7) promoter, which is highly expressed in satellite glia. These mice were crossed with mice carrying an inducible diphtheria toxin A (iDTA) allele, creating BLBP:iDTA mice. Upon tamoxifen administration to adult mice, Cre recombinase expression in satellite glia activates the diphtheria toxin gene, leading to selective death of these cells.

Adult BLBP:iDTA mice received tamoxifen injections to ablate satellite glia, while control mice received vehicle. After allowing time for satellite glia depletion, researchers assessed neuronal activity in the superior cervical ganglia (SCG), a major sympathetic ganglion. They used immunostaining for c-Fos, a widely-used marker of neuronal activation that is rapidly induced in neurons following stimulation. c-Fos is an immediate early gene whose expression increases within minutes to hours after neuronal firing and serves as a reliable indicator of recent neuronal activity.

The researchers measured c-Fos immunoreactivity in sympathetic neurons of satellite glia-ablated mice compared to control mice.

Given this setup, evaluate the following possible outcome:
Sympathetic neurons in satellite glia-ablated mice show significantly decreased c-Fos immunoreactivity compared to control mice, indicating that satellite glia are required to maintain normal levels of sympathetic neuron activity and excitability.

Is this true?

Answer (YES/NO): NO